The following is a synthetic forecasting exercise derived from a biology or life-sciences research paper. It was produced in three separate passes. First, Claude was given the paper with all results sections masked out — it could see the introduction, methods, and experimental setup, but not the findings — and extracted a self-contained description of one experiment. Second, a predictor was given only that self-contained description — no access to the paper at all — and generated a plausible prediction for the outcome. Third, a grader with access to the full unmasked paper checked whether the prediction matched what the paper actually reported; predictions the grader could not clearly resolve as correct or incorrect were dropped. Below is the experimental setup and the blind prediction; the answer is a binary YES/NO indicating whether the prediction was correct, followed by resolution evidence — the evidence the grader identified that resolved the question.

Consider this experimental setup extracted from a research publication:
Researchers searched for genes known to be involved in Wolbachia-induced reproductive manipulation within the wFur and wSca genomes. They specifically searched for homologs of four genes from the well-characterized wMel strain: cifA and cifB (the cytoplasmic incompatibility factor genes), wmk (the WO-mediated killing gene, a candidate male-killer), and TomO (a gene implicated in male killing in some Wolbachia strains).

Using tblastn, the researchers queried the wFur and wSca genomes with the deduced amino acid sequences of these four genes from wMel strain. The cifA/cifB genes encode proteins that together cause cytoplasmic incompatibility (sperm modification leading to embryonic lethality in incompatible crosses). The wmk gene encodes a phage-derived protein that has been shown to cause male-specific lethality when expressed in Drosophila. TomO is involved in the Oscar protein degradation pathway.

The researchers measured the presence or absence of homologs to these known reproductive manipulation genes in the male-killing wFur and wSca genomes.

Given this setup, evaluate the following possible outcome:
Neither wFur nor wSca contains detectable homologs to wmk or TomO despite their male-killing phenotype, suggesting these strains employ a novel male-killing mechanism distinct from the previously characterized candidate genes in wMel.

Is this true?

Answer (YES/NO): NO